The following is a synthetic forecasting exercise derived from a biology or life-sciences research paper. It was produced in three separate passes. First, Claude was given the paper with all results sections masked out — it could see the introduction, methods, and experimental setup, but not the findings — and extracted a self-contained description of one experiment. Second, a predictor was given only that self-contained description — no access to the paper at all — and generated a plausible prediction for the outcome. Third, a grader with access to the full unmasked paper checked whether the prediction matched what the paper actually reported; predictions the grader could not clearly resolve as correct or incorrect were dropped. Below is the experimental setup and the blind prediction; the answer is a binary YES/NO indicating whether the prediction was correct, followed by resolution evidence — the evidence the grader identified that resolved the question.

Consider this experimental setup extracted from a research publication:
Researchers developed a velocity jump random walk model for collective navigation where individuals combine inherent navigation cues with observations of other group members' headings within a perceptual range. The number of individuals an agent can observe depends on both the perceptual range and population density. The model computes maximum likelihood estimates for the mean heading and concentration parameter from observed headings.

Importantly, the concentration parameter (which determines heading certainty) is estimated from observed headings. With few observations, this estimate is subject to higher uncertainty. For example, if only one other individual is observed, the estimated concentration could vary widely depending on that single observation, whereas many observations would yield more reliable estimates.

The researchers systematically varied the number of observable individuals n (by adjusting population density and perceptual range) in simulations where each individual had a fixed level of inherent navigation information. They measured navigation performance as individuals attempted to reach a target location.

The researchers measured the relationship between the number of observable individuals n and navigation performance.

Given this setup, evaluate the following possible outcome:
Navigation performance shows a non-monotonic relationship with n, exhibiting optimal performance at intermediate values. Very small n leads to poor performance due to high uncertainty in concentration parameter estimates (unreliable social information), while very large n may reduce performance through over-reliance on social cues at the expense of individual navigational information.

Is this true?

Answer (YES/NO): NO